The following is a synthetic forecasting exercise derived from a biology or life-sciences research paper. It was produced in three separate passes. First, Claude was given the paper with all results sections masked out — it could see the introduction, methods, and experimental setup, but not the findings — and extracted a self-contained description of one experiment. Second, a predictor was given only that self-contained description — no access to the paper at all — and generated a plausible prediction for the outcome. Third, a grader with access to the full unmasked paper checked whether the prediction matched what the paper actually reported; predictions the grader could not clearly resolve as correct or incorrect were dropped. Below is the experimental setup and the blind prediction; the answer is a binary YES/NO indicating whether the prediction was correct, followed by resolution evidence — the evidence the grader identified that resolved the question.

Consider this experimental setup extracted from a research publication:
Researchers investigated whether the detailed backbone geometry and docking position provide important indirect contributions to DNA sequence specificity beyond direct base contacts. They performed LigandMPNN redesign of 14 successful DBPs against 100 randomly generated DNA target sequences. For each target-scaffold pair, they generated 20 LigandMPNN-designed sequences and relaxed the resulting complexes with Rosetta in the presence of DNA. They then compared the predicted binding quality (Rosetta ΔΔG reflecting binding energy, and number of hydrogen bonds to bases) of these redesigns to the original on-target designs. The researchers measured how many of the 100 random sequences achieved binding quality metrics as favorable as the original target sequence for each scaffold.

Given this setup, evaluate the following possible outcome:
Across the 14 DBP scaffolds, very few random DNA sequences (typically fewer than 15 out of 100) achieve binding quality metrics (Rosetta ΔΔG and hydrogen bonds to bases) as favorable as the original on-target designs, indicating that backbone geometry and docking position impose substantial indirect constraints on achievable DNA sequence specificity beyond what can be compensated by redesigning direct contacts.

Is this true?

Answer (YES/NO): YES